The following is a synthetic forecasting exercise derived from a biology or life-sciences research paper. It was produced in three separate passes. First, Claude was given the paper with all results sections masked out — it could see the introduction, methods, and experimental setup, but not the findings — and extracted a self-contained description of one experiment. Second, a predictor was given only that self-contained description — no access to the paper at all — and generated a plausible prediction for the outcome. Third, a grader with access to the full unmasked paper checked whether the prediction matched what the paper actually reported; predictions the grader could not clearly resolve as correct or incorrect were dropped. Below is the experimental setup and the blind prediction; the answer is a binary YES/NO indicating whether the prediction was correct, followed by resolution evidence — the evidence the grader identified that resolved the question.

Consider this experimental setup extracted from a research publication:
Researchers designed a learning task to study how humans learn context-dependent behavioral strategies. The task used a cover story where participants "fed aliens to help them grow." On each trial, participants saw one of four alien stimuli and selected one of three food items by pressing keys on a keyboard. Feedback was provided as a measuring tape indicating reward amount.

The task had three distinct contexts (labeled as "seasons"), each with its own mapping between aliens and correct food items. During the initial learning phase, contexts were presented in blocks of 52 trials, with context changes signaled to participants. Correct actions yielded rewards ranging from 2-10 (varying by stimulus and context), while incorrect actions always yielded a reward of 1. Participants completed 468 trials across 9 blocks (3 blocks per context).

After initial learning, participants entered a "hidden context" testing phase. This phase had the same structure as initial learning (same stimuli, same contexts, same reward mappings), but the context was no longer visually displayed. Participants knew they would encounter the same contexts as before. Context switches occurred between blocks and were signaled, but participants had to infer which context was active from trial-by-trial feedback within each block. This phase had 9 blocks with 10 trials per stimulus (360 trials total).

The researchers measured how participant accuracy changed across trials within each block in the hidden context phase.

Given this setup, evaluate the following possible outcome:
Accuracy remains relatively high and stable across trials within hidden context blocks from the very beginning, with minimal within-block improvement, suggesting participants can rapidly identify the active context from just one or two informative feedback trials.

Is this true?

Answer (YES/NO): NO